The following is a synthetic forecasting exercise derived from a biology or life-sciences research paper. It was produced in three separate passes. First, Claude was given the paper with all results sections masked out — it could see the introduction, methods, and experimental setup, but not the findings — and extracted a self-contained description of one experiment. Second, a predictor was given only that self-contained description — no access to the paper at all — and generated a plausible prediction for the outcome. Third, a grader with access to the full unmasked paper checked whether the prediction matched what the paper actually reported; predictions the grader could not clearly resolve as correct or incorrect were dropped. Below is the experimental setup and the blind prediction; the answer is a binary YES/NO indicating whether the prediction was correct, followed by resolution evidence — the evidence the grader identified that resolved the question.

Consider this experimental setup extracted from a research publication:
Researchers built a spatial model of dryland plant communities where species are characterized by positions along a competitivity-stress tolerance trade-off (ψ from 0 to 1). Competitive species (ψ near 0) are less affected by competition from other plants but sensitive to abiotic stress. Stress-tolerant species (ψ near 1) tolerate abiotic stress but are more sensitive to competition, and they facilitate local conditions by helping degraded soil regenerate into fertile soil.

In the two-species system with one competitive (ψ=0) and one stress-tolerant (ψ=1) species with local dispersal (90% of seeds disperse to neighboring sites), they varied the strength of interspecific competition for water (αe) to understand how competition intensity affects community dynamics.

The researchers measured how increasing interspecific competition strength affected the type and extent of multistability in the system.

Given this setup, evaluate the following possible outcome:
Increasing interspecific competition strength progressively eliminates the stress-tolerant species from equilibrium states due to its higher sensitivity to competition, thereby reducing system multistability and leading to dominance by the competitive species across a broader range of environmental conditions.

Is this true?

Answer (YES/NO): NO